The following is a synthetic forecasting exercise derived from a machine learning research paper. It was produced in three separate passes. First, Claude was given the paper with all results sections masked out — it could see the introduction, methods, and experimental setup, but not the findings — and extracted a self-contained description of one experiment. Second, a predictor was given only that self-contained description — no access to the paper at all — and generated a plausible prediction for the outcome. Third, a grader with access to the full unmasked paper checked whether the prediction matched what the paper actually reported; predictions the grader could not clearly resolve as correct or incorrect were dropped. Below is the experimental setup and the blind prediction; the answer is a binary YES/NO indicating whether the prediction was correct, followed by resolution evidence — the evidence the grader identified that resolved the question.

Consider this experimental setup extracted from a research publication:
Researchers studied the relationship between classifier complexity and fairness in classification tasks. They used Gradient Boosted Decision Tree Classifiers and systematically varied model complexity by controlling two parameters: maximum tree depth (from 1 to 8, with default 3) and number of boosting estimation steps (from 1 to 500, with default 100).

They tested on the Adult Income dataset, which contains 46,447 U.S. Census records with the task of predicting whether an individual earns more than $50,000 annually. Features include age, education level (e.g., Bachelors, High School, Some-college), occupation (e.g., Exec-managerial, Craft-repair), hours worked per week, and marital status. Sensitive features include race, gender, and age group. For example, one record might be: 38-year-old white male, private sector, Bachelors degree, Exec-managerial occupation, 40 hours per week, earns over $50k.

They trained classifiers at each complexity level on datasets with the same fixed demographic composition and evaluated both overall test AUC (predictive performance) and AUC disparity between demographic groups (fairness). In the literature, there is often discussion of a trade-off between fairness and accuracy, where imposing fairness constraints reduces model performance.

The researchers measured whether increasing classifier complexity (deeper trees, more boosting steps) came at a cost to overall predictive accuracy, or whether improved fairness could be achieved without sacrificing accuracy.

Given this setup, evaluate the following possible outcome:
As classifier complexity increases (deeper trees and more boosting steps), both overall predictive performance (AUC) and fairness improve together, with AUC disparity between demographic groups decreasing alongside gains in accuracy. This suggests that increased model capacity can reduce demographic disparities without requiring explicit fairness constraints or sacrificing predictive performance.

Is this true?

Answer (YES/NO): YES